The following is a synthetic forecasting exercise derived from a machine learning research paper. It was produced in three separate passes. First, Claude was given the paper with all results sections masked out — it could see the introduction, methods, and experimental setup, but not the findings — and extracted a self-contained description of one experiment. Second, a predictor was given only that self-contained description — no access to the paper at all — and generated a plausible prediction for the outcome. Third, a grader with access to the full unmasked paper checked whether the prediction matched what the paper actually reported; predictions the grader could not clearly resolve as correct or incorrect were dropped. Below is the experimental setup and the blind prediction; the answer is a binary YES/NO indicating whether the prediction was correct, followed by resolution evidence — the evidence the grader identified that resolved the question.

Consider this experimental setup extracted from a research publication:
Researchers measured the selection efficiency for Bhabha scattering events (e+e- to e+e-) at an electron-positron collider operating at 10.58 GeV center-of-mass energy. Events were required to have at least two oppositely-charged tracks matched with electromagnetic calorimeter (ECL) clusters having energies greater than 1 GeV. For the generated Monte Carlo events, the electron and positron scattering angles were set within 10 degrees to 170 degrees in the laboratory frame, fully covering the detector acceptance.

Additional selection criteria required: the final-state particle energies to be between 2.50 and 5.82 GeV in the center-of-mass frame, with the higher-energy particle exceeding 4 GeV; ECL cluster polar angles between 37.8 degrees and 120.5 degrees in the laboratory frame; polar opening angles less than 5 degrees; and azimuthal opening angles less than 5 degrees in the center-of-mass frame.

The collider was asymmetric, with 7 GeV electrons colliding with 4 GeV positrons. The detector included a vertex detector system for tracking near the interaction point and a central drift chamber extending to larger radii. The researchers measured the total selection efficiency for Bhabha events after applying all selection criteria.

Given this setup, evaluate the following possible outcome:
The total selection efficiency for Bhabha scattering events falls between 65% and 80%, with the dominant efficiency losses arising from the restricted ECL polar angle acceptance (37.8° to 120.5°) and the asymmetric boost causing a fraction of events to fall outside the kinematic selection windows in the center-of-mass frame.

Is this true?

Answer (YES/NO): NO